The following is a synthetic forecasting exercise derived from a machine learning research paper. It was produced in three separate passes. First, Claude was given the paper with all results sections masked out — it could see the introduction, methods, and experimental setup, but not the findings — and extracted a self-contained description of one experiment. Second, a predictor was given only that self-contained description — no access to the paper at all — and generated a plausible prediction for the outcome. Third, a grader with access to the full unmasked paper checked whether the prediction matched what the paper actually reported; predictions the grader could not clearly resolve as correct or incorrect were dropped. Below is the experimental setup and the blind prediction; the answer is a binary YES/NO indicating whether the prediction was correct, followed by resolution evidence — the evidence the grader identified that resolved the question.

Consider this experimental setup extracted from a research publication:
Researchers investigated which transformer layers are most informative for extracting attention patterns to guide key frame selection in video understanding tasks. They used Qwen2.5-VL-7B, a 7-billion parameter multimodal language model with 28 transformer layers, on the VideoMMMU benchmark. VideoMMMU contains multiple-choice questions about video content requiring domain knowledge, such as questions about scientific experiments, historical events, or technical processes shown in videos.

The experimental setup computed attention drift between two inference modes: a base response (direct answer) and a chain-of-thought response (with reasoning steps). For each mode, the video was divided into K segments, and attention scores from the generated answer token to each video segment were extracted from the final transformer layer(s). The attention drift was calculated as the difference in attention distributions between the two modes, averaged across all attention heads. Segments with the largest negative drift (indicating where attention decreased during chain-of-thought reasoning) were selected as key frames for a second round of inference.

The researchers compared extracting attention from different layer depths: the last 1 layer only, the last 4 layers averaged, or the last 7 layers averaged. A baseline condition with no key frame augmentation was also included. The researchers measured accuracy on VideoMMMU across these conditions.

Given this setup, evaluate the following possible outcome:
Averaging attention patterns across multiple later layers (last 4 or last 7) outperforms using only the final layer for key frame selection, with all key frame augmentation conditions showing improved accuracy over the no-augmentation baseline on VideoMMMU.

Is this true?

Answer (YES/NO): NO